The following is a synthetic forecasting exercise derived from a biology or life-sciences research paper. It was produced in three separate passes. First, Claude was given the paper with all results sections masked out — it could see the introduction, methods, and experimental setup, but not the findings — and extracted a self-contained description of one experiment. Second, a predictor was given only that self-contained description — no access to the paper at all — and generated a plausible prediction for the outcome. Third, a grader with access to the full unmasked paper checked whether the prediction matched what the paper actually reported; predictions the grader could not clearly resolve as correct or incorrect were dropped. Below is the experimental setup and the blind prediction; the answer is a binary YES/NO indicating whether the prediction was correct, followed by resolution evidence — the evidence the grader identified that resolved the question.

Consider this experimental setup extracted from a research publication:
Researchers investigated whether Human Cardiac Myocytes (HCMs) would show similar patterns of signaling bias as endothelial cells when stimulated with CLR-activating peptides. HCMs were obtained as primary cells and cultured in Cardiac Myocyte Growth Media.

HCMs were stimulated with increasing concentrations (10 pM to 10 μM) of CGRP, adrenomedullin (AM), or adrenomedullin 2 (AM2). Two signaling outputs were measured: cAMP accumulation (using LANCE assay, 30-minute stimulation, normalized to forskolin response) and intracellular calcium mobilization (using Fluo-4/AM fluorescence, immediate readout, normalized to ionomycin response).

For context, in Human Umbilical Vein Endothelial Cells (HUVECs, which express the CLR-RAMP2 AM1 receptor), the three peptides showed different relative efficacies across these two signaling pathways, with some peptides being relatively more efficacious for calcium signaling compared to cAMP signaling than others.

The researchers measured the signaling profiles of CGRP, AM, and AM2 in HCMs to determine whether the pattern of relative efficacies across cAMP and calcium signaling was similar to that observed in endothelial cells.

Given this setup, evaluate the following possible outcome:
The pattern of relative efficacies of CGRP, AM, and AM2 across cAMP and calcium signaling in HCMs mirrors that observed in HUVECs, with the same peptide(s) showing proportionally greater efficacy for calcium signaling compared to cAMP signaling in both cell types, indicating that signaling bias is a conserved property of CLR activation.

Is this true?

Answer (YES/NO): NO